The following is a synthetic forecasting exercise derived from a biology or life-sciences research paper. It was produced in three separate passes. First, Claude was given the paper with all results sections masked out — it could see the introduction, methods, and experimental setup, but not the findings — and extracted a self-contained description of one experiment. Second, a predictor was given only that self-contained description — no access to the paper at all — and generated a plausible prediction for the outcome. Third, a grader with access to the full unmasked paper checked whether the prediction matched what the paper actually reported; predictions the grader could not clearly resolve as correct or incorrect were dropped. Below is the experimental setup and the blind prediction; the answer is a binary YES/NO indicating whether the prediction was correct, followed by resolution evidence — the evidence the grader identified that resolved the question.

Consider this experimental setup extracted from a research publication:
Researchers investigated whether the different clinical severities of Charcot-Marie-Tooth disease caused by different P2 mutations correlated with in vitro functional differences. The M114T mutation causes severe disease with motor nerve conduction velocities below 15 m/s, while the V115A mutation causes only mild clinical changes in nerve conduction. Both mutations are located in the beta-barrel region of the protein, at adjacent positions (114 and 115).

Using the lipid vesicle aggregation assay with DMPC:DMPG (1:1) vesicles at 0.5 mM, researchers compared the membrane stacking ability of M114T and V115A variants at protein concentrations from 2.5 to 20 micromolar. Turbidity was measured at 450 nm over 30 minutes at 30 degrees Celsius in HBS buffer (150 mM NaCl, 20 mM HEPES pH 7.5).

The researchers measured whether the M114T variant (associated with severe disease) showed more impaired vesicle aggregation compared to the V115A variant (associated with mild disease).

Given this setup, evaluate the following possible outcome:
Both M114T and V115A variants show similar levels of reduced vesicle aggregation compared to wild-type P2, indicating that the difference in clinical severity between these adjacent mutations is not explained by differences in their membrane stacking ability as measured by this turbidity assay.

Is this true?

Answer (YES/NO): NO